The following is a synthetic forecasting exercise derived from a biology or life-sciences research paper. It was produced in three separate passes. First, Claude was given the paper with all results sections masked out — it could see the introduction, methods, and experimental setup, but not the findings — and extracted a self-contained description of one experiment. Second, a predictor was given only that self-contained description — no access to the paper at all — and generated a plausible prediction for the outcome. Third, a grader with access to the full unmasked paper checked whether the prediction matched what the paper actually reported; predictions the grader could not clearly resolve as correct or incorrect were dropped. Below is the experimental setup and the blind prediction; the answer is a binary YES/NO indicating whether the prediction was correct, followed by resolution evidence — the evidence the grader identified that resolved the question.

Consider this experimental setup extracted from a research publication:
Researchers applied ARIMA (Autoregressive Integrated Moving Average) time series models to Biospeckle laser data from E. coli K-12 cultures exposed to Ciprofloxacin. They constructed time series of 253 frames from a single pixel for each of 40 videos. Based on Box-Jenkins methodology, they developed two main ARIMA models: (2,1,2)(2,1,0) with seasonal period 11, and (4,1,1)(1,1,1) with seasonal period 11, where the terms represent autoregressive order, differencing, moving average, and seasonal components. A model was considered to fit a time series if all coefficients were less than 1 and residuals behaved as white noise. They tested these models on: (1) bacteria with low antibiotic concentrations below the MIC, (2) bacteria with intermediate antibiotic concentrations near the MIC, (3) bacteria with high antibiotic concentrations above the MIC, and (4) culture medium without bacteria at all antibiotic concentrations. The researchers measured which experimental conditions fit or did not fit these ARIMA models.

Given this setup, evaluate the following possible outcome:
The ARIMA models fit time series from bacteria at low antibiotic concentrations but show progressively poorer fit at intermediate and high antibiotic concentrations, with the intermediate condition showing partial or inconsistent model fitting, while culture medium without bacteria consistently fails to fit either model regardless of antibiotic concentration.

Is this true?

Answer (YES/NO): NO